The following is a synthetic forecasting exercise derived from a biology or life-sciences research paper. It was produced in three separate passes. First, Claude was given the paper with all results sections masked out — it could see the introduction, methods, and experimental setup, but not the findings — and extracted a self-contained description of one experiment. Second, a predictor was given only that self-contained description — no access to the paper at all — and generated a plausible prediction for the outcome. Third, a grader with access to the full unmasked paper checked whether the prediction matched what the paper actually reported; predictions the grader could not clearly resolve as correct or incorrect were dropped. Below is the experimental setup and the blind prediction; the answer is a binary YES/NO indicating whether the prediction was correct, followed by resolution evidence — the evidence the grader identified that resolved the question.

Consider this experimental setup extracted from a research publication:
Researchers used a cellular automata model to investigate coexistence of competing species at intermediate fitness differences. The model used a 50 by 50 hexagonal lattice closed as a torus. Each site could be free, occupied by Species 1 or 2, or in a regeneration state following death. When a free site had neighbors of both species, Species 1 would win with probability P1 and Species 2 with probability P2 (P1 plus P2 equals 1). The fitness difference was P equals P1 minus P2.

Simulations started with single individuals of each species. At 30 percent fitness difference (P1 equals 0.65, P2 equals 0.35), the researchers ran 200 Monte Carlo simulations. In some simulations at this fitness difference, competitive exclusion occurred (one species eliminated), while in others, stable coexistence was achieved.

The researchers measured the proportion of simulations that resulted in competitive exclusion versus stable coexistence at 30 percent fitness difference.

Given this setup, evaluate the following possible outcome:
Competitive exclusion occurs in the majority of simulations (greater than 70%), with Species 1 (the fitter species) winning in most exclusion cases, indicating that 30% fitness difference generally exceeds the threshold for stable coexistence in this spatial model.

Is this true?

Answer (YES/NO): NO